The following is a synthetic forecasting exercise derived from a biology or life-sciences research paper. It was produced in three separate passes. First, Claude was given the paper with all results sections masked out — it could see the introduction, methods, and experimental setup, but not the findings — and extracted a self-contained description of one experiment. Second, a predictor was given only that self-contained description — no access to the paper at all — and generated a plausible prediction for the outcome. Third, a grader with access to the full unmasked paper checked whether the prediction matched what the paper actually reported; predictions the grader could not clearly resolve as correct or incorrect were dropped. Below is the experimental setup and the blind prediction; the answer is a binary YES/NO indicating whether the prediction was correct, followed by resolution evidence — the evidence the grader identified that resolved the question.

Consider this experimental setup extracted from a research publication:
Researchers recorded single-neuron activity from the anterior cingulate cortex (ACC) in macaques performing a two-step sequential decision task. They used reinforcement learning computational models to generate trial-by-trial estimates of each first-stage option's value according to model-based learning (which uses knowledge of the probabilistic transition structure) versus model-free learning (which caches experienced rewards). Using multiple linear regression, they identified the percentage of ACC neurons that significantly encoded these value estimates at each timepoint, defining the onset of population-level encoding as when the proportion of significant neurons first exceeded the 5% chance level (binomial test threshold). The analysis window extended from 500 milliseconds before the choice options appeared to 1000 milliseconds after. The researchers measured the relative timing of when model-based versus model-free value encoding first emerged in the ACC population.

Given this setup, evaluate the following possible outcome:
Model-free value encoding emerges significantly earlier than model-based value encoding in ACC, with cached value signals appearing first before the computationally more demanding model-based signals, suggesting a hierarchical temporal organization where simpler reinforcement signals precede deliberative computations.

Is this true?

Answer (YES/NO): NO